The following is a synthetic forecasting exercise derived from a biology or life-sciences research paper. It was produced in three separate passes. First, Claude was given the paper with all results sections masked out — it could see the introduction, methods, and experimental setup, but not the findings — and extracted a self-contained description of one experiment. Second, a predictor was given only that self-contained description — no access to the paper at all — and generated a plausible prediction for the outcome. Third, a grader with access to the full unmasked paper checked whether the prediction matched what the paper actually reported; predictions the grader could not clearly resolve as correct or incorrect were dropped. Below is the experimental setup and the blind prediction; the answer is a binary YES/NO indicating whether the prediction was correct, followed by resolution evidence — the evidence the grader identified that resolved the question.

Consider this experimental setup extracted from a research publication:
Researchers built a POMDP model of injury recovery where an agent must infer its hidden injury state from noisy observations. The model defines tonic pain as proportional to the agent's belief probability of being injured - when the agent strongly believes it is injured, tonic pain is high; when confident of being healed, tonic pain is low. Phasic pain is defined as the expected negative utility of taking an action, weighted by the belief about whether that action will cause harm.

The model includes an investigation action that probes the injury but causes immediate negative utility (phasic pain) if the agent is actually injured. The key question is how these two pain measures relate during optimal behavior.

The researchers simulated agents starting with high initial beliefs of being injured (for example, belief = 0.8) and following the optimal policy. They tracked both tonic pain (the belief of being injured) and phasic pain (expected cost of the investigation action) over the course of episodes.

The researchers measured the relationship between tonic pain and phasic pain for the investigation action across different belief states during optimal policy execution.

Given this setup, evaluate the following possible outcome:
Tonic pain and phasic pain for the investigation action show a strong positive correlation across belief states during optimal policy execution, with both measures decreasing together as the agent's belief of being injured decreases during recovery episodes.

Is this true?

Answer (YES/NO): YES